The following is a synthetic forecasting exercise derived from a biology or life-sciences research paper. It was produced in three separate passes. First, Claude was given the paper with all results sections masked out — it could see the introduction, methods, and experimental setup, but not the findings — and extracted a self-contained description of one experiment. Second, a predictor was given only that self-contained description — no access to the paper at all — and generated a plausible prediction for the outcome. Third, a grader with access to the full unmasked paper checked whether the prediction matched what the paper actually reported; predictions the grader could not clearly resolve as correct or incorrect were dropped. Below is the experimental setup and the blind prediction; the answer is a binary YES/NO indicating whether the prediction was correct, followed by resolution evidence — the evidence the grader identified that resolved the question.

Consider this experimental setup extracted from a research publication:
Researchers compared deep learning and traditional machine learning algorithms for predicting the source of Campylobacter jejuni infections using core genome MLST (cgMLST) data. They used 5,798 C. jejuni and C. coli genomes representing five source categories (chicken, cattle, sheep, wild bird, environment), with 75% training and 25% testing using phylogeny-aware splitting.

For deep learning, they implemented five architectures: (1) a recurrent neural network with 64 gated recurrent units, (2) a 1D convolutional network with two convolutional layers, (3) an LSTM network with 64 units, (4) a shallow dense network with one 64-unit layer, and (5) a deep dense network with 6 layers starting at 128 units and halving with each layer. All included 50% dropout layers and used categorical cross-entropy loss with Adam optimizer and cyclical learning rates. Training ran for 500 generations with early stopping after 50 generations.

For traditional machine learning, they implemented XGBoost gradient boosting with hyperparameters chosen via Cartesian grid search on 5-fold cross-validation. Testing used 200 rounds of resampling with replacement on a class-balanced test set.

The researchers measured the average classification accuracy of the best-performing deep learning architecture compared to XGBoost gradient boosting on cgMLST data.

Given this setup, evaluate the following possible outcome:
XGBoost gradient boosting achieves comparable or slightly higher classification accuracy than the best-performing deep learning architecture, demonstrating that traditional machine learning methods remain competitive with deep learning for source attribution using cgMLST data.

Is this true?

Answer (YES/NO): YES